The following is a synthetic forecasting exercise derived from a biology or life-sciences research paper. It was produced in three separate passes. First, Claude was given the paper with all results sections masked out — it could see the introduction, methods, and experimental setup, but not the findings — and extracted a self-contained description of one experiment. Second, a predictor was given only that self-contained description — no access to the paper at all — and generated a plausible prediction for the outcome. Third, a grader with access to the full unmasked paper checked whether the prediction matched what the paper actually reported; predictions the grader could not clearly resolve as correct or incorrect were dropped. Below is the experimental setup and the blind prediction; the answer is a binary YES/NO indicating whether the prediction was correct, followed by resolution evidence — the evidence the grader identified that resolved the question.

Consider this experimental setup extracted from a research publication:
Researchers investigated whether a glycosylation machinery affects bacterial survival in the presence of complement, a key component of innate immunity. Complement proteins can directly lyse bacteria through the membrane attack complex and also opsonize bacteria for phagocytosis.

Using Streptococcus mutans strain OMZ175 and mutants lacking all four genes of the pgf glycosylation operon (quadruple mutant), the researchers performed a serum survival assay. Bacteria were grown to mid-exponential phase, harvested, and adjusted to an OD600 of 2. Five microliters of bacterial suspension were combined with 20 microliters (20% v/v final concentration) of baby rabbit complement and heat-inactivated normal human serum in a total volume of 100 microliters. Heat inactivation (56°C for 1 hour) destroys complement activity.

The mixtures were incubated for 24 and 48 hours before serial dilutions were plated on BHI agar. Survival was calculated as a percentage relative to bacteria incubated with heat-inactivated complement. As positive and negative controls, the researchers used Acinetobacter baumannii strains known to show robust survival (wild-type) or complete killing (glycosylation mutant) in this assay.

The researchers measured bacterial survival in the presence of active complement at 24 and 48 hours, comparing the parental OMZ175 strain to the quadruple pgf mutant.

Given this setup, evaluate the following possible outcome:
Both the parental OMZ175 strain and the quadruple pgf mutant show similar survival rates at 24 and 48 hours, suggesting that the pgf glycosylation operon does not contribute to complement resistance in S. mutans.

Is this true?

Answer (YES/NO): YES